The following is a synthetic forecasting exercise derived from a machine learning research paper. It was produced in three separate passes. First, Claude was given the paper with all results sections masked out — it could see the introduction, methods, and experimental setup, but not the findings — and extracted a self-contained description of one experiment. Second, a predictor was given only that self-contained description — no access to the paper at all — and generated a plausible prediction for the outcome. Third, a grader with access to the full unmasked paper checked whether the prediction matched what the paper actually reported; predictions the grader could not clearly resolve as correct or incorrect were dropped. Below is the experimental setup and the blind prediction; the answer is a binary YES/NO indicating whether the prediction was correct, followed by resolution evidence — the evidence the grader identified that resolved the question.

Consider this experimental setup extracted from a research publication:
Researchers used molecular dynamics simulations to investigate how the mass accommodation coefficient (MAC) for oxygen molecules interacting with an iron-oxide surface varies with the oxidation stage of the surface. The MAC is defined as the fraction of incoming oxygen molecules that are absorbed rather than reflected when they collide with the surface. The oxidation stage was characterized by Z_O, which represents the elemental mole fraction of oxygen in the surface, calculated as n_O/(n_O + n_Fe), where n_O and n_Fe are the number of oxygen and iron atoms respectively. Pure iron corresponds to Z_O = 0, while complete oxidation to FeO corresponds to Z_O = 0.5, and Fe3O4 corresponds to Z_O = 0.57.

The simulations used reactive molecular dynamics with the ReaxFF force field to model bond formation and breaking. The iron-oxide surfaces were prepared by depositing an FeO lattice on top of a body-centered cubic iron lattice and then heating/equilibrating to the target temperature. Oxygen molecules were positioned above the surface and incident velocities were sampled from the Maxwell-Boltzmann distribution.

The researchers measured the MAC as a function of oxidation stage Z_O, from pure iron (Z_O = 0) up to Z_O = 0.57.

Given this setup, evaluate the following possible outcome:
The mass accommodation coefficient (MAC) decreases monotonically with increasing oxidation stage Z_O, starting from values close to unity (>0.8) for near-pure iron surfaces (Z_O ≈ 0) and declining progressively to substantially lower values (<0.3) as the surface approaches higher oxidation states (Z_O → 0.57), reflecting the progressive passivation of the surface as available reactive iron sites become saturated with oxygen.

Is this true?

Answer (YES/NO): YES